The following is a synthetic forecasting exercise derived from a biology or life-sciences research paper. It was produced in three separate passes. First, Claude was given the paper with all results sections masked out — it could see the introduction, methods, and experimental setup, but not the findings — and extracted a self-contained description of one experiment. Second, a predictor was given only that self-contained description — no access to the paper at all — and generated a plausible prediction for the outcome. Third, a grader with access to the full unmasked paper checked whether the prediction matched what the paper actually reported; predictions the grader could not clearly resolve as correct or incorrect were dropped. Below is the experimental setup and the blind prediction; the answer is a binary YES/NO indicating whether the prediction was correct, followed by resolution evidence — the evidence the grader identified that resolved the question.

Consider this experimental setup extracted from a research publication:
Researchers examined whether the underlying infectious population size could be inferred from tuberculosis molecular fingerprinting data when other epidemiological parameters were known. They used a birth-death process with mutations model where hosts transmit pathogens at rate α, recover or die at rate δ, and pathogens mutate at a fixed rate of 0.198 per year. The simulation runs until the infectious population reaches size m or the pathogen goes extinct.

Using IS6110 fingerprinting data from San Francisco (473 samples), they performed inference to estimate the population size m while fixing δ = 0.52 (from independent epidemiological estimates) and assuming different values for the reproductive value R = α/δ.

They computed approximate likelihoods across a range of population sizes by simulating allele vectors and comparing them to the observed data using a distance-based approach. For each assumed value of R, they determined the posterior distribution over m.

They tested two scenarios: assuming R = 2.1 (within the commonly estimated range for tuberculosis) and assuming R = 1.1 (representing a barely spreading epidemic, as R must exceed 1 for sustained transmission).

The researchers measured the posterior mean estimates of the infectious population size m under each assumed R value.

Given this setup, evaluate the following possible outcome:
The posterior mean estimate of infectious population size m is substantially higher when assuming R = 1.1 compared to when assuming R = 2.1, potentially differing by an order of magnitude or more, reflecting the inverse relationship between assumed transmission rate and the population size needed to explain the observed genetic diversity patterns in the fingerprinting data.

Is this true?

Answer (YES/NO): NO